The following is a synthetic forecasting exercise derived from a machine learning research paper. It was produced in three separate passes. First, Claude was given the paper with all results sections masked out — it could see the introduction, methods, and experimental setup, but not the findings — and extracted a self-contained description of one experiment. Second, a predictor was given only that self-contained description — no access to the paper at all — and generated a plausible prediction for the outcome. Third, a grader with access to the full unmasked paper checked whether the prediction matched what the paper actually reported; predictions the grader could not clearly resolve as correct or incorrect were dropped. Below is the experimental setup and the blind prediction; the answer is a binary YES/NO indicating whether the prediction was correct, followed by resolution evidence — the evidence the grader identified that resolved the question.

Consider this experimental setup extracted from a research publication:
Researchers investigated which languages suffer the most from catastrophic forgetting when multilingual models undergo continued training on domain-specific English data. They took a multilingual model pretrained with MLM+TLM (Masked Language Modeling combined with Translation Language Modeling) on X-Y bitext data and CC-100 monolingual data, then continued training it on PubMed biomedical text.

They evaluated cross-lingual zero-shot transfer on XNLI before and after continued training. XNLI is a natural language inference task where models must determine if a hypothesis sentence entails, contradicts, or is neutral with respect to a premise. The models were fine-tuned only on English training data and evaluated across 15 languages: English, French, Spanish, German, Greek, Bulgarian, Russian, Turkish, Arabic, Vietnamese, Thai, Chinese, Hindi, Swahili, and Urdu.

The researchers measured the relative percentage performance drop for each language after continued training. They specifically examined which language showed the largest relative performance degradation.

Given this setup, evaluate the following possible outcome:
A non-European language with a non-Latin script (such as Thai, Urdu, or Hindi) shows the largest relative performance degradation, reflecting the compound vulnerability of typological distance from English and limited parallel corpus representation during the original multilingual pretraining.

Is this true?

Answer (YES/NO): NO